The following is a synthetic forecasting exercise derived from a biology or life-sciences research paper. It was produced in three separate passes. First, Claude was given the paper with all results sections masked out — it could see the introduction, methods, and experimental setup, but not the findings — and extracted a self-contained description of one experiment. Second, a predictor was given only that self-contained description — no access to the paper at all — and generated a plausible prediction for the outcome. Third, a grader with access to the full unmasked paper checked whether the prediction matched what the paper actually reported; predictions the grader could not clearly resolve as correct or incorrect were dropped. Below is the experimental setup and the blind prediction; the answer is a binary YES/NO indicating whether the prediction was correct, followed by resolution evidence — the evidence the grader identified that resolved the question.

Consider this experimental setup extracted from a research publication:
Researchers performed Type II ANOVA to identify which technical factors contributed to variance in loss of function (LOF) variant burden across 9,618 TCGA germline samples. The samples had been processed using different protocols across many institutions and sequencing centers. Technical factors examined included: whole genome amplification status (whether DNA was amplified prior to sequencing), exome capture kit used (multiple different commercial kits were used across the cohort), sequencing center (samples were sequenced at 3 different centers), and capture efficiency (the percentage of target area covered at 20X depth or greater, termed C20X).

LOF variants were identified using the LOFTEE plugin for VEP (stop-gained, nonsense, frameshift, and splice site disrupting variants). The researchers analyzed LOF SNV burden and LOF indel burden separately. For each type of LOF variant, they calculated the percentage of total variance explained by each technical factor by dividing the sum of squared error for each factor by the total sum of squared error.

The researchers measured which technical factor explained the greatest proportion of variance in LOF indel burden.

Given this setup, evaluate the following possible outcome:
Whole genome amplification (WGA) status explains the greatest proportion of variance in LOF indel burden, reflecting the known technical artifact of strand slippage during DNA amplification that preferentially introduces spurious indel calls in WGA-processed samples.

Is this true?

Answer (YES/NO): YES